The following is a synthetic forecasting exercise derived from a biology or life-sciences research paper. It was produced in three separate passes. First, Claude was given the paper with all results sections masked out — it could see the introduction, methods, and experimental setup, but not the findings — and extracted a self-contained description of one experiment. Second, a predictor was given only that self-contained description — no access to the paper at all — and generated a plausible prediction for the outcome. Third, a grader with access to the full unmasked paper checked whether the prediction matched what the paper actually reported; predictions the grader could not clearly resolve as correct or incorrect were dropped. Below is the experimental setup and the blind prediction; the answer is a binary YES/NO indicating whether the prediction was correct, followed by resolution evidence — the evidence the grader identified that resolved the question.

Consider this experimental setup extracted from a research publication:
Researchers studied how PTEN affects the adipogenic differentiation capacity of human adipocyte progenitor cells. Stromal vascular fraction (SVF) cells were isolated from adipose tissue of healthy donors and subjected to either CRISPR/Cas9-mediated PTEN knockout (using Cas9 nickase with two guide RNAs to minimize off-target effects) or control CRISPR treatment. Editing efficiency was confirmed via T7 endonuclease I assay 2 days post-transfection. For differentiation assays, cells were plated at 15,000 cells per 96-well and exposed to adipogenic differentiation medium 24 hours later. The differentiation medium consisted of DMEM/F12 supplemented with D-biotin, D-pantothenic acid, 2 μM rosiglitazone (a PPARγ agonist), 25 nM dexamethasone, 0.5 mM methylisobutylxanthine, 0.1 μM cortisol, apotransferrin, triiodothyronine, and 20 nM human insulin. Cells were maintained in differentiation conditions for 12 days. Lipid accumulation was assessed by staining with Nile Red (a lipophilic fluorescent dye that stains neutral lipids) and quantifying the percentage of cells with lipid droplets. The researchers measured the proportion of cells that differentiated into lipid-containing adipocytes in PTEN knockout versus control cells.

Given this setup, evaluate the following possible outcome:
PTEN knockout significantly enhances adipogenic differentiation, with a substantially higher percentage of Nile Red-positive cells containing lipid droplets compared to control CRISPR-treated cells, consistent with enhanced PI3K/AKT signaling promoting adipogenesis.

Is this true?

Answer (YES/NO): YES